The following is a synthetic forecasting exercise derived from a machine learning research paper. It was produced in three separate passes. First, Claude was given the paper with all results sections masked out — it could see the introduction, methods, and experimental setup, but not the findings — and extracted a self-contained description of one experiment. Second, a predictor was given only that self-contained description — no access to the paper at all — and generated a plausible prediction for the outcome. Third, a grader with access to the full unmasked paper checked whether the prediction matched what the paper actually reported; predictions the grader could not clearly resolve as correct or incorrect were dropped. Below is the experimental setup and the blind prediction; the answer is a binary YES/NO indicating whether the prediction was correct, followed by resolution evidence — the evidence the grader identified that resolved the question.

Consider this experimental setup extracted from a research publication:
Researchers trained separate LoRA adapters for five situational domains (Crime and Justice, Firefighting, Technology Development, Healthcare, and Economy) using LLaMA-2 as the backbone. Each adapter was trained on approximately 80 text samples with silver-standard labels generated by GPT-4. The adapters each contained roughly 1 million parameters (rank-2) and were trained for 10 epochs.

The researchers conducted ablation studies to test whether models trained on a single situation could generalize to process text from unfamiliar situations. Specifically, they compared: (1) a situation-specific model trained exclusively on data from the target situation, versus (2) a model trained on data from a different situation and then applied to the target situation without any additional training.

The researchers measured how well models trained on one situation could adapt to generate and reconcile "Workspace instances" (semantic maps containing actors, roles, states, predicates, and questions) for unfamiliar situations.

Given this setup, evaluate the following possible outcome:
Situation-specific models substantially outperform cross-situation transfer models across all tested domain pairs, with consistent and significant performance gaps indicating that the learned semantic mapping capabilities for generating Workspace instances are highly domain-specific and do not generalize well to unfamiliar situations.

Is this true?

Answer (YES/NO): NO